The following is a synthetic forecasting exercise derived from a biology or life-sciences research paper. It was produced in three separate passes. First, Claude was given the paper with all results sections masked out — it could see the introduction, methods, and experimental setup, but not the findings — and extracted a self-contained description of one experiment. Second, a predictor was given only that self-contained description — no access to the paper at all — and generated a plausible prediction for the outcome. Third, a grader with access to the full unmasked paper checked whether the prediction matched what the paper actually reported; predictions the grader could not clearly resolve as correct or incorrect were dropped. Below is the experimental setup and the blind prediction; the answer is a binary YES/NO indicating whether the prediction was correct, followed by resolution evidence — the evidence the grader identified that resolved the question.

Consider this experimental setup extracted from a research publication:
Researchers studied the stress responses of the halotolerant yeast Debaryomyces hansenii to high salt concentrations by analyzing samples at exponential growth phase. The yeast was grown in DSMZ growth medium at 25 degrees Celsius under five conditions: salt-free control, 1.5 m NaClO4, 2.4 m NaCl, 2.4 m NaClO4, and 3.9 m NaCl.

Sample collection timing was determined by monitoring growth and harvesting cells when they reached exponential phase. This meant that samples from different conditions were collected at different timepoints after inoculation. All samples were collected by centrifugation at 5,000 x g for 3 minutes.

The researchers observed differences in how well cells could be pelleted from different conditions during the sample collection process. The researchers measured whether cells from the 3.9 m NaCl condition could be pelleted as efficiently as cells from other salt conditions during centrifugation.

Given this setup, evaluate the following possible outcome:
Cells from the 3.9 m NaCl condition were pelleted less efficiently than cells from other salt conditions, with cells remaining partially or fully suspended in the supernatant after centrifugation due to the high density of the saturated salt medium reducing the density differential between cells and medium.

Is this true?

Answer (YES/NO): NO